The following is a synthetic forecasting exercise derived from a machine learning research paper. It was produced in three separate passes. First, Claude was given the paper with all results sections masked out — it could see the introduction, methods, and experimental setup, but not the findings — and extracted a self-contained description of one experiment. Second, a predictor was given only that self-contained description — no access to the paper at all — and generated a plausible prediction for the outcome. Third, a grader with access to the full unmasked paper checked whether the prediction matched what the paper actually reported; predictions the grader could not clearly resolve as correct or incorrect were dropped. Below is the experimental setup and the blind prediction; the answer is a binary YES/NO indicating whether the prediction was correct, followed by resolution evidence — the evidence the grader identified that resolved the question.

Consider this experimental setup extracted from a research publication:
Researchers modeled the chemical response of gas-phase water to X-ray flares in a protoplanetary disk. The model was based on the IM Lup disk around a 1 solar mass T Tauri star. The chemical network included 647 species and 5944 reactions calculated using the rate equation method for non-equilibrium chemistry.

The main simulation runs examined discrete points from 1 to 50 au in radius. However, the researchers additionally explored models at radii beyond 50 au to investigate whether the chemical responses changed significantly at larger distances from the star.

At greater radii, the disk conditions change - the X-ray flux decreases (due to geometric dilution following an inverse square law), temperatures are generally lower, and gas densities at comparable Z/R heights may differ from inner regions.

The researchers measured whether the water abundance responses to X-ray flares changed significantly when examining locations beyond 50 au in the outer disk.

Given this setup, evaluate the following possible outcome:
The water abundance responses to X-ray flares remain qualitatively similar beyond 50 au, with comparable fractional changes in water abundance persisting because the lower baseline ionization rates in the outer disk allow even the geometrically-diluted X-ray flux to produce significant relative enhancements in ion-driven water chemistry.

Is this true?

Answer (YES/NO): NO